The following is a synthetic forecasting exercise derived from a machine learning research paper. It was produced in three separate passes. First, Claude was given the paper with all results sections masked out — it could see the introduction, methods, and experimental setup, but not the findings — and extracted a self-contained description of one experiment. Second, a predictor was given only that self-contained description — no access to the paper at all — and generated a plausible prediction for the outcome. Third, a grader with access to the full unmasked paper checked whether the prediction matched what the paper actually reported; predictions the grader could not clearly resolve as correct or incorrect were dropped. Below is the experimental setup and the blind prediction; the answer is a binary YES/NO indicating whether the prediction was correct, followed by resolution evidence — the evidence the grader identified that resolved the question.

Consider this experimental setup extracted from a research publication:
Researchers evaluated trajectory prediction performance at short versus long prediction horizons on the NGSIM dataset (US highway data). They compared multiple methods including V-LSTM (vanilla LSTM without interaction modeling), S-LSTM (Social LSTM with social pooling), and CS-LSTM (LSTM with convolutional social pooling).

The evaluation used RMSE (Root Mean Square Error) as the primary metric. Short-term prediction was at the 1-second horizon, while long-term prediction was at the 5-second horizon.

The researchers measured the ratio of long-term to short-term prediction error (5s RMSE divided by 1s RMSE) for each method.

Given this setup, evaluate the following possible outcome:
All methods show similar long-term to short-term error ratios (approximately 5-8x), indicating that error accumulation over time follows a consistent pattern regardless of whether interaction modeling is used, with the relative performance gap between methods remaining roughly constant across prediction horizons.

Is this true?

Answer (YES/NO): NO